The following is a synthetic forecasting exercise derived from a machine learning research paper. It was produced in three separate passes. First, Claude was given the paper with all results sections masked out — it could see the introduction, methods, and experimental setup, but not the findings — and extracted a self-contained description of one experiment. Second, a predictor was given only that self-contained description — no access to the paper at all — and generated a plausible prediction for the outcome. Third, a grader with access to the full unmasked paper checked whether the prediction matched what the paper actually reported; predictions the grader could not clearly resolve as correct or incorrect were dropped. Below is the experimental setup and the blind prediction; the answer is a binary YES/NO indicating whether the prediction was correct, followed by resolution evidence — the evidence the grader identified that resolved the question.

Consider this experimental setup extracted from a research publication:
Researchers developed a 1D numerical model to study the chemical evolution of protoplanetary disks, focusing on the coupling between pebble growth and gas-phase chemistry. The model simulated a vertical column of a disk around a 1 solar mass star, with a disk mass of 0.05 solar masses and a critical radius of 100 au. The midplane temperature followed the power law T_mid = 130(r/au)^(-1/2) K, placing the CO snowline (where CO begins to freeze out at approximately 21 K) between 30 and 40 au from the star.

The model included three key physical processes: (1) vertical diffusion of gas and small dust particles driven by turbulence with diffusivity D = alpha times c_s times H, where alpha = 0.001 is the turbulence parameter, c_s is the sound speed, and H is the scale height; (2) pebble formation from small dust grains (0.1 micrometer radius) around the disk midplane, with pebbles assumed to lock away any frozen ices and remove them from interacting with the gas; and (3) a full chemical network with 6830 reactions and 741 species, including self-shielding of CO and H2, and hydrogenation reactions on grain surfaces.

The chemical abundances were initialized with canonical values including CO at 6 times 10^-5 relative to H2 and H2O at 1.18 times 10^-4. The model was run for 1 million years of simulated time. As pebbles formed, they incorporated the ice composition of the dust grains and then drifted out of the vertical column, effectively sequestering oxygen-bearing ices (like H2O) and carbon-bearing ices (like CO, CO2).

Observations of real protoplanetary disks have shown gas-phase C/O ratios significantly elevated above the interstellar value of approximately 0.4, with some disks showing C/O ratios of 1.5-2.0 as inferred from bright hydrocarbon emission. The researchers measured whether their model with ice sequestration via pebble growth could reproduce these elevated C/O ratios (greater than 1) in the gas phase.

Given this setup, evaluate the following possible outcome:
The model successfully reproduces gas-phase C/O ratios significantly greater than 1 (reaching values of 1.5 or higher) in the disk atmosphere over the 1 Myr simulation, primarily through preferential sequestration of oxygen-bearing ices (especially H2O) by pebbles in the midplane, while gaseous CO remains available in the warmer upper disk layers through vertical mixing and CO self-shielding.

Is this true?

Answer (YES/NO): NO